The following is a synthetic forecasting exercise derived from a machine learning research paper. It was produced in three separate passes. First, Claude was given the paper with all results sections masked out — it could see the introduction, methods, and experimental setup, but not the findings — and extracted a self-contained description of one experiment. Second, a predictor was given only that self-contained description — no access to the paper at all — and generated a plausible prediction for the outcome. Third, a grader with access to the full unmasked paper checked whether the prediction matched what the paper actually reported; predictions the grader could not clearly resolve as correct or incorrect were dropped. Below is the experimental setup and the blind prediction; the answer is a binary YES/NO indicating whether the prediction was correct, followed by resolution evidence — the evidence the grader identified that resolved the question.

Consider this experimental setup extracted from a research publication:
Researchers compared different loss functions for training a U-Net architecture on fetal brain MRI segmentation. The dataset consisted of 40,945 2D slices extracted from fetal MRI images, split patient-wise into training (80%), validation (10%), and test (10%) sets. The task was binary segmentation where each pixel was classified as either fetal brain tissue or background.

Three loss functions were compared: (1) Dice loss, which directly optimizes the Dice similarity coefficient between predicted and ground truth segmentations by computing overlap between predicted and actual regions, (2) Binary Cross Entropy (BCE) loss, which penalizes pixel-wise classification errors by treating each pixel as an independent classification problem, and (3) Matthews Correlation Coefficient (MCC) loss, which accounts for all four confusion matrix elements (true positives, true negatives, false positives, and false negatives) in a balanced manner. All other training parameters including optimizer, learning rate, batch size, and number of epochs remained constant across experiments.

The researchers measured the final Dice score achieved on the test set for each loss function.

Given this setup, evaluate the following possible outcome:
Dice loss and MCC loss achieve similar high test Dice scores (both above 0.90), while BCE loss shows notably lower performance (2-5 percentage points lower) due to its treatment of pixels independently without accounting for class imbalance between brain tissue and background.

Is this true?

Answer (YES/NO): NO